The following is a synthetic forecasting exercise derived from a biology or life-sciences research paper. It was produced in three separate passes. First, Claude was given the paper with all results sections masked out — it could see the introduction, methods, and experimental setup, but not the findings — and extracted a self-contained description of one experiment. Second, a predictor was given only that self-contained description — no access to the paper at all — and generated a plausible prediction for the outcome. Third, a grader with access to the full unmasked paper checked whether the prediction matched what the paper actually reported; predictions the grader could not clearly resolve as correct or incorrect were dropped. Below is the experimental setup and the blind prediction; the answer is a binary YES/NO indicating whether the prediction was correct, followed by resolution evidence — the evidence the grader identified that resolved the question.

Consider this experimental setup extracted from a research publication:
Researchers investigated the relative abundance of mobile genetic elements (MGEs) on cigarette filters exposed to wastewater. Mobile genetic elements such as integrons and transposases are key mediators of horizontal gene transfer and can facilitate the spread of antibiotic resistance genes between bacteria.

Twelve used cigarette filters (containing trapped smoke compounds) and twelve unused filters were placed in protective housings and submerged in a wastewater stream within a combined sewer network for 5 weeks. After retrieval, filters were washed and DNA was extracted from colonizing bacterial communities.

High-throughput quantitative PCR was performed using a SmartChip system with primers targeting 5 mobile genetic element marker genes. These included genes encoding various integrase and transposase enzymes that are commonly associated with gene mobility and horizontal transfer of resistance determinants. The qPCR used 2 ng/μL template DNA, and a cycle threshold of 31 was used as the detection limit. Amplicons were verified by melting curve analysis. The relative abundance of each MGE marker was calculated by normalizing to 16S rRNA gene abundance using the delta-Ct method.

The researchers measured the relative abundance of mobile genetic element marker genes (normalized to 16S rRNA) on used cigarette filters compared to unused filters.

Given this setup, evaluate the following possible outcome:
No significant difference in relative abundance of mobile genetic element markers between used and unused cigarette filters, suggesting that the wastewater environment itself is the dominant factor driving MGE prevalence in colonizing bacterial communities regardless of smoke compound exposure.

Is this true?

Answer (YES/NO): NO